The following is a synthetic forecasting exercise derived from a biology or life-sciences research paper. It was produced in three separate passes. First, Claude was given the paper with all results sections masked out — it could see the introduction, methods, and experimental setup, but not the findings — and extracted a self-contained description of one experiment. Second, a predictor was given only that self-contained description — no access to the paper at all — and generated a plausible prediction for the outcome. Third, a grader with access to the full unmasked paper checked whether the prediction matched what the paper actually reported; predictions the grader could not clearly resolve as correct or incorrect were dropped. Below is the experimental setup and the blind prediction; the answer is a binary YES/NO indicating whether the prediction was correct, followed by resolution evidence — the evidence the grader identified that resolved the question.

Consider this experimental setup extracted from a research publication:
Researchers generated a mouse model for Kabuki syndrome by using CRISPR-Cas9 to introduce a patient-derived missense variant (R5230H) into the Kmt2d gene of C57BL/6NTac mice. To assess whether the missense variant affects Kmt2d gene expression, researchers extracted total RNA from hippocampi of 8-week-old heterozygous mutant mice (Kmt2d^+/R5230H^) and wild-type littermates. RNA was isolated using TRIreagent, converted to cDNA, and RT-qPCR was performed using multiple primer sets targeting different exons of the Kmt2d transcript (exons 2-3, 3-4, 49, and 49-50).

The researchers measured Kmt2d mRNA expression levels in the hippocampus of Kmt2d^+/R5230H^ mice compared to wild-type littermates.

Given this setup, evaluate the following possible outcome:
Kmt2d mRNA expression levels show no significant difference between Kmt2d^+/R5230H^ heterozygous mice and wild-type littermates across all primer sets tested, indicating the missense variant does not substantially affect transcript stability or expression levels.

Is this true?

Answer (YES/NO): YES